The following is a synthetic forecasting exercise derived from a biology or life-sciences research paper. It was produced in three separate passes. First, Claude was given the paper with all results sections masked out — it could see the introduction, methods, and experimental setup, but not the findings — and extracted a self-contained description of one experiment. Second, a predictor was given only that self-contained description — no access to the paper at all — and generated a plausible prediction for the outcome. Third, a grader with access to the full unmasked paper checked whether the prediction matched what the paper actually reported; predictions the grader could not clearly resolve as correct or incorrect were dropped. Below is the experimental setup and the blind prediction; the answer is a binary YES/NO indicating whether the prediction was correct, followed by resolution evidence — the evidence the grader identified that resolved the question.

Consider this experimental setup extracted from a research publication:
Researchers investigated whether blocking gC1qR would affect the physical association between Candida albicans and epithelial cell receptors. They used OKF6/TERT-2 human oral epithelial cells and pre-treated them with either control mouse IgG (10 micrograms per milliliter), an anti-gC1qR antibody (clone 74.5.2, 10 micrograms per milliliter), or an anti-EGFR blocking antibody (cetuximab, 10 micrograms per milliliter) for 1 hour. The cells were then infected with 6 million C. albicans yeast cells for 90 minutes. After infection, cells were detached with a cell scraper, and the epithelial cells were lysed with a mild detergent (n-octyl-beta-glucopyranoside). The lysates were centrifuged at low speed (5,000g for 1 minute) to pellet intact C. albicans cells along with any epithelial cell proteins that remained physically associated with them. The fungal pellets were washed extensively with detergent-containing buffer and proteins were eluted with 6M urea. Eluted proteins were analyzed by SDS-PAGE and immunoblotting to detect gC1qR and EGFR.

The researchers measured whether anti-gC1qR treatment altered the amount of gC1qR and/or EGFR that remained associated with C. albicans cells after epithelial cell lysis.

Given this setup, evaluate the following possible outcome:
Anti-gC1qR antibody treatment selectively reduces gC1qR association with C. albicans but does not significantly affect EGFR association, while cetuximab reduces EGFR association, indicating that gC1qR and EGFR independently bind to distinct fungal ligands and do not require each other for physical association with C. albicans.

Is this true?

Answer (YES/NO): NO